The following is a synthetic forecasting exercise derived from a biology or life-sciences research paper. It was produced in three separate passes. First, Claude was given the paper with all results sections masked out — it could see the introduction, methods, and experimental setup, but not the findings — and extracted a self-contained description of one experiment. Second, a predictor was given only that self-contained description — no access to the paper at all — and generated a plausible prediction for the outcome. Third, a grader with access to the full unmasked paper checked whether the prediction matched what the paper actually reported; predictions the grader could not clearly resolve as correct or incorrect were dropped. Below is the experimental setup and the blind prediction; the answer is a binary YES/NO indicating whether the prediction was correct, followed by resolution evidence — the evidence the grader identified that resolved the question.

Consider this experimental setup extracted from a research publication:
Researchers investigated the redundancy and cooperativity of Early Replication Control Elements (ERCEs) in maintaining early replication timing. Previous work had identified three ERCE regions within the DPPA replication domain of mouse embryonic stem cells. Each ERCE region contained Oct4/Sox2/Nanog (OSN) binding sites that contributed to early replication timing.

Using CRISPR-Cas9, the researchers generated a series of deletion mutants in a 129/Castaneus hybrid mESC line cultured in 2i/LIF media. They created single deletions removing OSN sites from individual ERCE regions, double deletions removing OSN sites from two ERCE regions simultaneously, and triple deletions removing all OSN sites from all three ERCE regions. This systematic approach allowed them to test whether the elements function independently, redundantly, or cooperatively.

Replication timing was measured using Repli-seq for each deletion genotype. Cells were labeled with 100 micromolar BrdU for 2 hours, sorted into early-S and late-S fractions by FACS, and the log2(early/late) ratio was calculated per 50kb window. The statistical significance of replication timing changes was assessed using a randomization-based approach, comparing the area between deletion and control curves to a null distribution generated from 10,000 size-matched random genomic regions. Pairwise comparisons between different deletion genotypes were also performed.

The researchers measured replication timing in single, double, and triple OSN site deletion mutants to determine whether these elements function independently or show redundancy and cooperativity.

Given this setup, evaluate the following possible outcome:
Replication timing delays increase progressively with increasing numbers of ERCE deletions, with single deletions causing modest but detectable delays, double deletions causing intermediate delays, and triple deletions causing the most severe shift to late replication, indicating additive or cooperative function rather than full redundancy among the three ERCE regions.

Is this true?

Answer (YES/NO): NO